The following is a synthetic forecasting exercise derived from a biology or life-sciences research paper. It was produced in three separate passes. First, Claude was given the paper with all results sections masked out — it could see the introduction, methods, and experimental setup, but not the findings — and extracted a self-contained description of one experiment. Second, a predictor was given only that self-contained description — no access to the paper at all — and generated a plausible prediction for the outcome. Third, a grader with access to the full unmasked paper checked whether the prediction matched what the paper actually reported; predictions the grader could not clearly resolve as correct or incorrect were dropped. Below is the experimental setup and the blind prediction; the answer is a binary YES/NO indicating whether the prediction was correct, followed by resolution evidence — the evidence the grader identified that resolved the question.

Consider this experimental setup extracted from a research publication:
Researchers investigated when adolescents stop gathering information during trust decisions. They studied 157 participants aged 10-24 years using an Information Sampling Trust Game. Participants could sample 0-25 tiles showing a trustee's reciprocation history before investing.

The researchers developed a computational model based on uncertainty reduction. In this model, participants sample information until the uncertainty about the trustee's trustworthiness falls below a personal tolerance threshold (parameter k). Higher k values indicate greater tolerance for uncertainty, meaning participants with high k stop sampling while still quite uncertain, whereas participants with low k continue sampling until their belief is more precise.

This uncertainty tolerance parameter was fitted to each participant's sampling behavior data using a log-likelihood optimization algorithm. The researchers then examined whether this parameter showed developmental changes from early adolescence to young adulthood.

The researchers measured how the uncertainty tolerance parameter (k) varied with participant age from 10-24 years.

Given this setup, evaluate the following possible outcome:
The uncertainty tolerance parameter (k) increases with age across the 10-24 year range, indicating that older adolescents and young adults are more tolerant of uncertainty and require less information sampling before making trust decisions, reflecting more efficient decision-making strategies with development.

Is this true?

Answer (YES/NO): YES